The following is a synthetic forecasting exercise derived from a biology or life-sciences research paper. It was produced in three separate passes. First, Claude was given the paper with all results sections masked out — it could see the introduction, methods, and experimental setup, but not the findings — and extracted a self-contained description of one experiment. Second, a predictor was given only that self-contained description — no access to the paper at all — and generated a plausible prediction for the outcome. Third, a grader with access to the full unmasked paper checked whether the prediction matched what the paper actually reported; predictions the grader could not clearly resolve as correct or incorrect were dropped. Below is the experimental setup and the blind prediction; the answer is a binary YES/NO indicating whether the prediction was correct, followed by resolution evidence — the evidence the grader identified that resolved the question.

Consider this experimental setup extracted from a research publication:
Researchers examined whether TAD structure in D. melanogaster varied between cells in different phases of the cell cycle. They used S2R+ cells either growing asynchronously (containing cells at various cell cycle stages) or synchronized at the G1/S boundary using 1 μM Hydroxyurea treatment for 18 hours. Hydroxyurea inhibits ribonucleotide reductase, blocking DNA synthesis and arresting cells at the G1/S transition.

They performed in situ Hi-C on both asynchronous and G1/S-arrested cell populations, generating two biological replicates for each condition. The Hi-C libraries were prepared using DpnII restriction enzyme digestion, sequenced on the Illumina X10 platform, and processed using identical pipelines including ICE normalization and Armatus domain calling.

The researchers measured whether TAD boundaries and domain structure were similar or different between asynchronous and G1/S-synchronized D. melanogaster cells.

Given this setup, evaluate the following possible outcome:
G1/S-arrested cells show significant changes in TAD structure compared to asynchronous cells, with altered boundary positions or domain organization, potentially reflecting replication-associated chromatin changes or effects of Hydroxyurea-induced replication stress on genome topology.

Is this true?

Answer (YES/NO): NO